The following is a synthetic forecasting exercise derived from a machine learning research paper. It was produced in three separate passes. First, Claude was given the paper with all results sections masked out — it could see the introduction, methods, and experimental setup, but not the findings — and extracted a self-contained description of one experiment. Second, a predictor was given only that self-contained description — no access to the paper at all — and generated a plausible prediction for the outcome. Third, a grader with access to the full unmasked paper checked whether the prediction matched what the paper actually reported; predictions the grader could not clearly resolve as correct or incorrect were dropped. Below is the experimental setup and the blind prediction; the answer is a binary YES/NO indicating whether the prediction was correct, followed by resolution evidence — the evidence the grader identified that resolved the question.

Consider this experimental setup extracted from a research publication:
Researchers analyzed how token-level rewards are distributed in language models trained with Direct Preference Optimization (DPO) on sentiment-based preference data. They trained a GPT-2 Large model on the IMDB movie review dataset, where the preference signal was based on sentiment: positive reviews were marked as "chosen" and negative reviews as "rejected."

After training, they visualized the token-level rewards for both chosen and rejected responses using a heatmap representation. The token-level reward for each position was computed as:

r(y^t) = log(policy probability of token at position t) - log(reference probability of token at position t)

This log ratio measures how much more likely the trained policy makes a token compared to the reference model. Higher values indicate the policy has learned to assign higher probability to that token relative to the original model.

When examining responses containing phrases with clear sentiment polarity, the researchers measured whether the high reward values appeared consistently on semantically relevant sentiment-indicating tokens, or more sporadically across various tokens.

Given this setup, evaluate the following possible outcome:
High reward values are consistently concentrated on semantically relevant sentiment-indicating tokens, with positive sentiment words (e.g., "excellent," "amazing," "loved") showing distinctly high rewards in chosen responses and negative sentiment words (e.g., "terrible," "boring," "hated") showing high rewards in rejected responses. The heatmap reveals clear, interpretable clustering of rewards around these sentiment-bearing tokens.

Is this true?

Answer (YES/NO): NO